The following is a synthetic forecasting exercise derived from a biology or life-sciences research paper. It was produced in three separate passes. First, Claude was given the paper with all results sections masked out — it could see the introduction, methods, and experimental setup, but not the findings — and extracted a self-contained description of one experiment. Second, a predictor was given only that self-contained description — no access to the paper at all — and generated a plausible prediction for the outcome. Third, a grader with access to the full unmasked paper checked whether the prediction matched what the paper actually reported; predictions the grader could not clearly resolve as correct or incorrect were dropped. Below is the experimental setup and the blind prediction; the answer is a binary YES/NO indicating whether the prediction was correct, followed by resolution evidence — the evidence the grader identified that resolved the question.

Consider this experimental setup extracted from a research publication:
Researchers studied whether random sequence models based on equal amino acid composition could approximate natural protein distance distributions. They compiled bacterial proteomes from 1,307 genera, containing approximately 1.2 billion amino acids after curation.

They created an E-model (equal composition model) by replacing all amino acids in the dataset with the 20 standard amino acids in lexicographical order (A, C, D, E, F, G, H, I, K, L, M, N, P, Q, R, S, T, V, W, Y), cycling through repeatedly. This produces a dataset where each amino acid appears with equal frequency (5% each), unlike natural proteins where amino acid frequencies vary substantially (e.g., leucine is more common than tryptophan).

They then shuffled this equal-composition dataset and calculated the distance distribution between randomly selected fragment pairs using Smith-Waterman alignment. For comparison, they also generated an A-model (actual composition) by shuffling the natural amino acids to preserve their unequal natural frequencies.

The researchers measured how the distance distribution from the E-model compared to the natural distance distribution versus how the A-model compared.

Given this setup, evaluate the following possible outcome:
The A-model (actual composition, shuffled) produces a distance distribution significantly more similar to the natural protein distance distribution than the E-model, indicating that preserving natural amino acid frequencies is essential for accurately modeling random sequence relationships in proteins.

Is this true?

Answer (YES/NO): YES